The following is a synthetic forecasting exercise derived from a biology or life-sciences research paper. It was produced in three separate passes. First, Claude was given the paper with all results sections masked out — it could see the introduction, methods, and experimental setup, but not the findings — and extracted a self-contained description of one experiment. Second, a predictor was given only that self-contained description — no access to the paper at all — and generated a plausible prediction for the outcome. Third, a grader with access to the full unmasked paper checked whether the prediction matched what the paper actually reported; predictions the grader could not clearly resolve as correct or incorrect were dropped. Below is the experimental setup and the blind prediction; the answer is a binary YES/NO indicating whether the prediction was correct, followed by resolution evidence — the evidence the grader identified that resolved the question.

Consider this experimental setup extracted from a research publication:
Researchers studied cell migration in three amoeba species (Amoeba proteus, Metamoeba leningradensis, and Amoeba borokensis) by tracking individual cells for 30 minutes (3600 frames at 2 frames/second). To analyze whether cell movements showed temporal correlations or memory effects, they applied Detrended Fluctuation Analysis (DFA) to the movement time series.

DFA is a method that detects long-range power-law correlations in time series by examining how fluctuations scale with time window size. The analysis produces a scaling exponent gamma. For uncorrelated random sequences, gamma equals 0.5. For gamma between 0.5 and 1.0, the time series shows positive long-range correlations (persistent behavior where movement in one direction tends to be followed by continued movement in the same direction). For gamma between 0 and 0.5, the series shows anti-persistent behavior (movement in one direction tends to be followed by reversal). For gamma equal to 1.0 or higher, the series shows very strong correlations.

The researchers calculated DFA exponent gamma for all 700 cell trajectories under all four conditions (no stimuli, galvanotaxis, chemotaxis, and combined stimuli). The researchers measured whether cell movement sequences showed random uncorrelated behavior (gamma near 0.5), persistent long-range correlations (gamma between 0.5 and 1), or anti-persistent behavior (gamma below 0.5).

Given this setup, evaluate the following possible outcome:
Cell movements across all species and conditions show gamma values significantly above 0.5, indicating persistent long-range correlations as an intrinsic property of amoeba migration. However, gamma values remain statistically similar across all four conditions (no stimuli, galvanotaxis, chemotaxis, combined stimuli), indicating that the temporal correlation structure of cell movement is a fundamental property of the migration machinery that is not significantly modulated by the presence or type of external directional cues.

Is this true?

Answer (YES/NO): YES